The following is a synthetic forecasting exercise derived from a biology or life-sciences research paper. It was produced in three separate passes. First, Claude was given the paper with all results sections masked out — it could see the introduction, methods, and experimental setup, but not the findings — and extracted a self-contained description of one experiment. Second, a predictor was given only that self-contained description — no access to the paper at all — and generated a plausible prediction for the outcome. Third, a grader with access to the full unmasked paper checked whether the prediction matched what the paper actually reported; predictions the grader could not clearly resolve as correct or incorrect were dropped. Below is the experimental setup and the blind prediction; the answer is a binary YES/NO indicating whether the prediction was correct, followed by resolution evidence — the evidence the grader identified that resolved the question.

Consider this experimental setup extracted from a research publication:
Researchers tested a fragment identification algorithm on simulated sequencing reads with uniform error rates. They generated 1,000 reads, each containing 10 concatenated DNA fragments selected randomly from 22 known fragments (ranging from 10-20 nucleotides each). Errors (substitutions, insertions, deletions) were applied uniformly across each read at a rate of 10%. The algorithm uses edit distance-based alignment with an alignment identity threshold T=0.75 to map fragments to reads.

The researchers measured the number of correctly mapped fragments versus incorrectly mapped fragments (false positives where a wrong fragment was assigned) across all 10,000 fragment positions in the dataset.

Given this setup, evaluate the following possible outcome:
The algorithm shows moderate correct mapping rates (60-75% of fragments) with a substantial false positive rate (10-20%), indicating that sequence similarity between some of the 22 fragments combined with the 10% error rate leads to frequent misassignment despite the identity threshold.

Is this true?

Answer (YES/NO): NO